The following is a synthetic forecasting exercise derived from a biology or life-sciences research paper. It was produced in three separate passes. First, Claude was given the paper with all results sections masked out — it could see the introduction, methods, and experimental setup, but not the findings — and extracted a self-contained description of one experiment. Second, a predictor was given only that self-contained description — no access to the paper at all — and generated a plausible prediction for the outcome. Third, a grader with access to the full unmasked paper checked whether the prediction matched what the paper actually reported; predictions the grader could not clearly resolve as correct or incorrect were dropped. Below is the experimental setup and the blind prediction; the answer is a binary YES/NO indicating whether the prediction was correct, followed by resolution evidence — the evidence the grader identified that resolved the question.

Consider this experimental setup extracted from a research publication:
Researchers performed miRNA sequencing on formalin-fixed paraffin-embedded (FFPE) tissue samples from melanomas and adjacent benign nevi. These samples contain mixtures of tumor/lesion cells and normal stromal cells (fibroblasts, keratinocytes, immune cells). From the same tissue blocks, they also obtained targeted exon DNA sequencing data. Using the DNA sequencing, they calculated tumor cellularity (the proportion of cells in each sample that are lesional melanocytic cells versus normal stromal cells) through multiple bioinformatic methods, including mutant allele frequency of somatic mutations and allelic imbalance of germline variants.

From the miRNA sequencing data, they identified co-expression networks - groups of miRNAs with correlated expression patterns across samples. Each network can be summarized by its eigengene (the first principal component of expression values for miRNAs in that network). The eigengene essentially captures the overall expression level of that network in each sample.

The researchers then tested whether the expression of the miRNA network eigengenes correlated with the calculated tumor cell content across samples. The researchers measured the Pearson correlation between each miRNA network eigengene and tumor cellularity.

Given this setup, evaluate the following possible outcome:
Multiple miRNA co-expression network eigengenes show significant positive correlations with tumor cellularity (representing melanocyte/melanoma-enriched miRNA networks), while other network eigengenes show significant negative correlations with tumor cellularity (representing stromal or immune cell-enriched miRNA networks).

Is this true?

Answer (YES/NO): NO